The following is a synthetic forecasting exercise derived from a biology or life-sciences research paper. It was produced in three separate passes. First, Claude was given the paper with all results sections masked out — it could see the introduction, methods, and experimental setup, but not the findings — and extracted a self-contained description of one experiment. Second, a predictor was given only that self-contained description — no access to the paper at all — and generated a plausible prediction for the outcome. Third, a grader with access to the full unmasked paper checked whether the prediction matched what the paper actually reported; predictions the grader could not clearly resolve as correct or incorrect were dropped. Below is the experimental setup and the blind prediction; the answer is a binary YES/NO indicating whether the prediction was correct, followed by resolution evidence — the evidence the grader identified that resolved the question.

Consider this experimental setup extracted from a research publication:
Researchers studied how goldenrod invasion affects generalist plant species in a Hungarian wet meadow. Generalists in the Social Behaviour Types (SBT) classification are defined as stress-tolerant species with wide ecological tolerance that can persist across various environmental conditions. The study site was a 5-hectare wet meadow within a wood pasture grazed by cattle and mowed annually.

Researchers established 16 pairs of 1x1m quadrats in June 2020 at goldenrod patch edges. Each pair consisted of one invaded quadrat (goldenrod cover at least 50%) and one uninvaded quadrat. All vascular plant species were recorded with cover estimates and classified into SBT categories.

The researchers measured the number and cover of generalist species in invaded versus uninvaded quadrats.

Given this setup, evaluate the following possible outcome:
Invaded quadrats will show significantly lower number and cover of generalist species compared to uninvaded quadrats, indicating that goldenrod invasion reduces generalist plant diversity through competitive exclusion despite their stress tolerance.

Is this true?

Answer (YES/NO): NO